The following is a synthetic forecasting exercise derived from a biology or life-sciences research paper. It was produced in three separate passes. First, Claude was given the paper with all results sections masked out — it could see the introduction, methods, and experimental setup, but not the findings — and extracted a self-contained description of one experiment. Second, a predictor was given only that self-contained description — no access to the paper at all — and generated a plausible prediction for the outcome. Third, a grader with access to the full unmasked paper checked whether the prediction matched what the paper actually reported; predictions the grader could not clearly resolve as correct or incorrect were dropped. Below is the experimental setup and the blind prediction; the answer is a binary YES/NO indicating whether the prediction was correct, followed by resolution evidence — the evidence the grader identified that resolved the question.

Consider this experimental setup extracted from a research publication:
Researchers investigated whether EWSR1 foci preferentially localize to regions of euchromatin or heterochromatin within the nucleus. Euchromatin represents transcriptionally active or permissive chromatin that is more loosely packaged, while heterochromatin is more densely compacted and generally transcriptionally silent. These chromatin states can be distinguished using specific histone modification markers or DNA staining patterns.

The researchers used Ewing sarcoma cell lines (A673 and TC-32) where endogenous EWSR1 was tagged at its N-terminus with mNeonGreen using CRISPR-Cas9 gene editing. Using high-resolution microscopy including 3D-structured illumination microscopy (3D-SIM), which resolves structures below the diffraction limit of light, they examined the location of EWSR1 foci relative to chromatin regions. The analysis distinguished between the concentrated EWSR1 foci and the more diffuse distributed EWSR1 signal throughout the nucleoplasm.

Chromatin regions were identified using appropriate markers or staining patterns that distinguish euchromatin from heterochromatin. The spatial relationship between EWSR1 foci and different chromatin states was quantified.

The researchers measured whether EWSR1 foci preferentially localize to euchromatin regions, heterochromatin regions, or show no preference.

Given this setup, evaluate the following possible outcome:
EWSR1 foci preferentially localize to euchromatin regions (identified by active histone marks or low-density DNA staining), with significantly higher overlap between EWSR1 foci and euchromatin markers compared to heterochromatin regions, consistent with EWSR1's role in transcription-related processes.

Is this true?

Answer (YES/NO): YES